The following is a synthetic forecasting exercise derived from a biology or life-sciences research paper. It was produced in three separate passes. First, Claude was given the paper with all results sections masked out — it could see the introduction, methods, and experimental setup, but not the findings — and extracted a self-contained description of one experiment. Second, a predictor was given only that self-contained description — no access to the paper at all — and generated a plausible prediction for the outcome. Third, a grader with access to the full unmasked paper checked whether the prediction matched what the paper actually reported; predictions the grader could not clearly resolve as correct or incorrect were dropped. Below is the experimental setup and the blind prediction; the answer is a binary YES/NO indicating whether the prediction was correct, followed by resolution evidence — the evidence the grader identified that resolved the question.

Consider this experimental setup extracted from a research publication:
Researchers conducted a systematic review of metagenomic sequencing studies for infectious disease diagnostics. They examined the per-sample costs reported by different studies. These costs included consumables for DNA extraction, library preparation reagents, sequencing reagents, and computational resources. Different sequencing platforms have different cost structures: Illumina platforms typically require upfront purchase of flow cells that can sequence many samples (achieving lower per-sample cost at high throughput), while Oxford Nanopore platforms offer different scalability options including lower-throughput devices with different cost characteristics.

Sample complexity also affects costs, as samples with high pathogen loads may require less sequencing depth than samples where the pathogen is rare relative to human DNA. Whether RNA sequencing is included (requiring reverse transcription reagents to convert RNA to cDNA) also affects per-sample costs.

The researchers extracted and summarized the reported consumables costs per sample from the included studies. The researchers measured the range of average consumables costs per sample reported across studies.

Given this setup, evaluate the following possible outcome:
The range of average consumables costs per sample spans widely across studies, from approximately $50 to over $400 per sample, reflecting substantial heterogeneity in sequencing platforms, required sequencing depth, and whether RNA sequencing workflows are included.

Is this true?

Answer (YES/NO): NO